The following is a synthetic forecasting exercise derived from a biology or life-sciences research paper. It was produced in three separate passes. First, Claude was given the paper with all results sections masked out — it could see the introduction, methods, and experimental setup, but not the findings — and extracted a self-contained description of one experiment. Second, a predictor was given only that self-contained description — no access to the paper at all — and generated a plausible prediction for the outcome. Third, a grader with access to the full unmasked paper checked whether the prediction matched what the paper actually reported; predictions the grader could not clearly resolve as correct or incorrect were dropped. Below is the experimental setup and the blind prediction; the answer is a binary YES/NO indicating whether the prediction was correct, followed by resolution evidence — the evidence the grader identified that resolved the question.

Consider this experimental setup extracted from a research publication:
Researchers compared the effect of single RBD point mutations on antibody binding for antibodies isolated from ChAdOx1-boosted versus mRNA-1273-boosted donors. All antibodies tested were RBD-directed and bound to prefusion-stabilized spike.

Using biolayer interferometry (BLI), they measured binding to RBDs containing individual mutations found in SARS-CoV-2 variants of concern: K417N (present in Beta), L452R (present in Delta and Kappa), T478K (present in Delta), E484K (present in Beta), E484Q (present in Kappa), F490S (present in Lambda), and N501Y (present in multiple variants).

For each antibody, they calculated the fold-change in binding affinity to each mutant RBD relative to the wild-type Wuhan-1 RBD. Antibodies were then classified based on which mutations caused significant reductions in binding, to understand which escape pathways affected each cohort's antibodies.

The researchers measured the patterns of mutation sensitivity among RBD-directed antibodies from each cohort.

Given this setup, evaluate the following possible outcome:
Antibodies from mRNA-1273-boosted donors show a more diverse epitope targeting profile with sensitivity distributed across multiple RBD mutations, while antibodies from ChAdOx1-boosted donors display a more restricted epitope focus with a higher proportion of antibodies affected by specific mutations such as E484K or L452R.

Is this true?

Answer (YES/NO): NO